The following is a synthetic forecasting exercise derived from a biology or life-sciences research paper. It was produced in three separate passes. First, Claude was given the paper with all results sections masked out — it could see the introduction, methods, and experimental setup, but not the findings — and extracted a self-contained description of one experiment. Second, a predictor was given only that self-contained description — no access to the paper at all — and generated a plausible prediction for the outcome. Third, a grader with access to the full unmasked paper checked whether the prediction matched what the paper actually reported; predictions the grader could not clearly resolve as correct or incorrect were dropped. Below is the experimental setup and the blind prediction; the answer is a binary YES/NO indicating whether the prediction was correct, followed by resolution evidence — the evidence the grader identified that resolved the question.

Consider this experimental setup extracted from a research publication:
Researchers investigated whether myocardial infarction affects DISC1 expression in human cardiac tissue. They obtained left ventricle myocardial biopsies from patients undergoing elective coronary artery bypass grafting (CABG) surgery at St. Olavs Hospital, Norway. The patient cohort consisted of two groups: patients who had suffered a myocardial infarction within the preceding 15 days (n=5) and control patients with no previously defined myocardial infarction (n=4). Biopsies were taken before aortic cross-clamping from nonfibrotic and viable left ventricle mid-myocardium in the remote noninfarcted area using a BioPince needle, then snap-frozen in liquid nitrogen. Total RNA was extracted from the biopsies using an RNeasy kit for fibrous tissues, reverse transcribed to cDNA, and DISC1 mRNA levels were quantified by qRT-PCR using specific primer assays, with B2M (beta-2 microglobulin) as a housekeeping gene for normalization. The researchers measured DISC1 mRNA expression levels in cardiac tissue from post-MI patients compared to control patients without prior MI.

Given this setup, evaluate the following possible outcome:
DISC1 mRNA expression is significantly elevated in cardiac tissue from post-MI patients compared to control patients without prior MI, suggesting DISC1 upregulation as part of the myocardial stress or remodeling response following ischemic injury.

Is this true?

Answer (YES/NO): NO